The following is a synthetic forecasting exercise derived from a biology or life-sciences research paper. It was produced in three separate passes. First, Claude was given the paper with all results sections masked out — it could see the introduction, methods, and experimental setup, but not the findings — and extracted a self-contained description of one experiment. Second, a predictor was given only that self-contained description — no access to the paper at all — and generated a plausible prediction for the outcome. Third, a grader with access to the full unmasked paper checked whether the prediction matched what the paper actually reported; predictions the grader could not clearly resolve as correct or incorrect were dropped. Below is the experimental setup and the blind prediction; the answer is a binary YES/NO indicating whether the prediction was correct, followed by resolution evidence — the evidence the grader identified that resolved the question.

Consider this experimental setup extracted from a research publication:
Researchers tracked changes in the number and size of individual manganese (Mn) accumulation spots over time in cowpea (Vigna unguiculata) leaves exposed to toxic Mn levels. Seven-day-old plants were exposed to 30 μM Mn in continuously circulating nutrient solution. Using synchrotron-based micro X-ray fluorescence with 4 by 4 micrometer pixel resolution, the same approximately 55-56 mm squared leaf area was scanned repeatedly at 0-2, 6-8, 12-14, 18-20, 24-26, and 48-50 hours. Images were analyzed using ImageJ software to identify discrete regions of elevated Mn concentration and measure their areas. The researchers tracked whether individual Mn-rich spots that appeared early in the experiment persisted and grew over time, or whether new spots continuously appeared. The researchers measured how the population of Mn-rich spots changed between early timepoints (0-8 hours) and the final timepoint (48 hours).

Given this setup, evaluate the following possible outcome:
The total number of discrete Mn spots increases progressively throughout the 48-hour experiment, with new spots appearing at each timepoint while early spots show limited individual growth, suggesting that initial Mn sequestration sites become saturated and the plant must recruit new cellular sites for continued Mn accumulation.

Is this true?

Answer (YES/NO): NO